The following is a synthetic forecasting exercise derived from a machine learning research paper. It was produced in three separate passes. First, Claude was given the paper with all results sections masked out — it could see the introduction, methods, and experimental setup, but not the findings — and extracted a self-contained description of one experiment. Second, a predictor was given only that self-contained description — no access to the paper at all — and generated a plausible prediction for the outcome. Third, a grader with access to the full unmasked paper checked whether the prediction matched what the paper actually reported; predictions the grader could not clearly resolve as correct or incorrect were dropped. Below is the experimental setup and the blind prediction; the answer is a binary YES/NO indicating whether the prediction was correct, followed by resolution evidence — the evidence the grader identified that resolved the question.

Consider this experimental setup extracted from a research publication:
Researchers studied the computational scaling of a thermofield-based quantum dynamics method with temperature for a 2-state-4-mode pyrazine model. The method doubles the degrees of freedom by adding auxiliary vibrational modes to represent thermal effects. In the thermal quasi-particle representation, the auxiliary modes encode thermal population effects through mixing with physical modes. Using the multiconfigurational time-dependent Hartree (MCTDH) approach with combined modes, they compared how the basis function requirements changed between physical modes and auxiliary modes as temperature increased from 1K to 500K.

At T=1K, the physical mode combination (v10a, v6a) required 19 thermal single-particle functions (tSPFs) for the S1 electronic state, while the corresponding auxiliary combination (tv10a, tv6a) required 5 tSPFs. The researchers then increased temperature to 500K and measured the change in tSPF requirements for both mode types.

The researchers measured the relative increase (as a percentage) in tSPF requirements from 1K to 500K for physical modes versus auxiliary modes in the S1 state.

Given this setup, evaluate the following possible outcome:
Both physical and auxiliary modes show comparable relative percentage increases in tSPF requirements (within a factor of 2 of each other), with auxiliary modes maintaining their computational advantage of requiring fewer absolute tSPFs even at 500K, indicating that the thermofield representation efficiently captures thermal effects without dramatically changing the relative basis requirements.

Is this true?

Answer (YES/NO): NO